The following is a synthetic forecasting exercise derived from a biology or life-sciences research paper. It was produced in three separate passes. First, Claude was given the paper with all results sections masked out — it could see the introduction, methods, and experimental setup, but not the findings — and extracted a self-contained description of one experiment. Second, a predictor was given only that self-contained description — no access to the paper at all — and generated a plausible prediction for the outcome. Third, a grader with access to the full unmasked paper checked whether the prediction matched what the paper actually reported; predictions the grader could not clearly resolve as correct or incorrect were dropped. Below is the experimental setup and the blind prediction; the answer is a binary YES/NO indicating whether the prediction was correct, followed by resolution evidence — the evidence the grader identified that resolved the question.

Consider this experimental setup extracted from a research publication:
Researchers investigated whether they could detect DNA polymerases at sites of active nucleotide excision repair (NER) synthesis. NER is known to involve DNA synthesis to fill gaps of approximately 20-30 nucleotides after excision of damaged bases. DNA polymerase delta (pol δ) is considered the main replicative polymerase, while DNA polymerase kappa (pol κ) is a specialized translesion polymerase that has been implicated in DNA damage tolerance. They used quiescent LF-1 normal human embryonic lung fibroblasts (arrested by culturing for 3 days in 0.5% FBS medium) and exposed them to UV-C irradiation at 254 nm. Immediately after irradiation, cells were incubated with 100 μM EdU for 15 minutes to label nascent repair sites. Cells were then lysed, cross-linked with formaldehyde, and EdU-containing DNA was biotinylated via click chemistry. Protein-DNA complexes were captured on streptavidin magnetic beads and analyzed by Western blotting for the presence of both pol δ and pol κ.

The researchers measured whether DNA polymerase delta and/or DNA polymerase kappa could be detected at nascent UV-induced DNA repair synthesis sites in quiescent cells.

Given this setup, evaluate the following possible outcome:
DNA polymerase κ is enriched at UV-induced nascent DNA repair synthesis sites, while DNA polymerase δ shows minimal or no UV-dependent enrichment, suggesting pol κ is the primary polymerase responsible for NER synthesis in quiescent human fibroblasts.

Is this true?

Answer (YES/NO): NO